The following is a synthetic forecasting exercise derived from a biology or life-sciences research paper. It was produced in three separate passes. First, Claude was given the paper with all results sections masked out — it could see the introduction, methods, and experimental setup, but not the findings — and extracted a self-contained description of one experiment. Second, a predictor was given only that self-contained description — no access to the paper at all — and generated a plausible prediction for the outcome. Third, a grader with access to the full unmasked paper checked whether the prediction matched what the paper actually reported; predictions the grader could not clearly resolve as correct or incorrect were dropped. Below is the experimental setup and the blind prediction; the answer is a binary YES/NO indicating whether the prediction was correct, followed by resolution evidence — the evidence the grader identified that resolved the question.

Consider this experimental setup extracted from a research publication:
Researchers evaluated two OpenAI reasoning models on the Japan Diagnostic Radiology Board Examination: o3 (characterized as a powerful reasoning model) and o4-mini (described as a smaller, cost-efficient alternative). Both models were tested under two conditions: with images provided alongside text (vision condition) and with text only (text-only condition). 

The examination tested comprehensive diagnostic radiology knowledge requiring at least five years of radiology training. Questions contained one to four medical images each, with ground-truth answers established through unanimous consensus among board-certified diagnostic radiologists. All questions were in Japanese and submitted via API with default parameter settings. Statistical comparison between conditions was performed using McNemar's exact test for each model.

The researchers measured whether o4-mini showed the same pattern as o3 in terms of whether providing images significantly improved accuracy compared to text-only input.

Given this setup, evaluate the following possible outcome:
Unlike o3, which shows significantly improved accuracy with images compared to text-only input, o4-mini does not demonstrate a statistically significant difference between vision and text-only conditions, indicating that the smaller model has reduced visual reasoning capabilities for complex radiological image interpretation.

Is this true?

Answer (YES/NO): NO